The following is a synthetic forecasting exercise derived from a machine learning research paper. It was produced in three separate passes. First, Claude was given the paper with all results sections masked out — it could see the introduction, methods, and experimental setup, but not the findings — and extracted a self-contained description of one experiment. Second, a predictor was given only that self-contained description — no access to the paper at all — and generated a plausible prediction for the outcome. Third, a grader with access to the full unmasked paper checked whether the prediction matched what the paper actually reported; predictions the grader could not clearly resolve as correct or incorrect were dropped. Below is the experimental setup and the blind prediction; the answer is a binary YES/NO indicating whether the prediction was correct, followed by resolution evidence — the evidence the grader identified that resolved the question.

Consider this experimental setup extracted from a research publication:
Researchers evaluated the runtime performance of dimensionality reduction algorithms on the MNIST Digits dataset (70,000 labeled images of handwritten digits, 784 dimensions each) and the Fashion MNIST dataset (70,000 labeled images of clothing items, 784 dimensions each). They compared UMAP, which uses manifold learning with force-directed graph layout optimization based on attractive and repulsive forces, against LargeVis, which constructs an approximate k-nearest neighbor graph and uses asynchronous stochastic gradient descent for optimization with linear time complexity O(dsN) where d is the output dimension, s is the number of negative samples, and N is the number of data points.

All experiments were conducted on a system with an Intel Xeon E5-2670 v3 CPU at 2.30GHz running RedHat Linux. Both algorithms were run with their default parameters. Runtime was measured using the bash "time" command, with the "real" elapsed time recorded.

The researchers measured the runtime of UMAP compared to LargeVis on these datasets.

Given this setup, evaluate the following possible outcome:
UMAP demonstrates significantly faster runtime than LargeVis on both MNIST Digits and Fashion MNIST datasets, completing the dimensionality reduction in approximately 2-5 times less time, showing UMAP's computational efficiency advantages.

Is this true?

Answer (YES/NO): NO